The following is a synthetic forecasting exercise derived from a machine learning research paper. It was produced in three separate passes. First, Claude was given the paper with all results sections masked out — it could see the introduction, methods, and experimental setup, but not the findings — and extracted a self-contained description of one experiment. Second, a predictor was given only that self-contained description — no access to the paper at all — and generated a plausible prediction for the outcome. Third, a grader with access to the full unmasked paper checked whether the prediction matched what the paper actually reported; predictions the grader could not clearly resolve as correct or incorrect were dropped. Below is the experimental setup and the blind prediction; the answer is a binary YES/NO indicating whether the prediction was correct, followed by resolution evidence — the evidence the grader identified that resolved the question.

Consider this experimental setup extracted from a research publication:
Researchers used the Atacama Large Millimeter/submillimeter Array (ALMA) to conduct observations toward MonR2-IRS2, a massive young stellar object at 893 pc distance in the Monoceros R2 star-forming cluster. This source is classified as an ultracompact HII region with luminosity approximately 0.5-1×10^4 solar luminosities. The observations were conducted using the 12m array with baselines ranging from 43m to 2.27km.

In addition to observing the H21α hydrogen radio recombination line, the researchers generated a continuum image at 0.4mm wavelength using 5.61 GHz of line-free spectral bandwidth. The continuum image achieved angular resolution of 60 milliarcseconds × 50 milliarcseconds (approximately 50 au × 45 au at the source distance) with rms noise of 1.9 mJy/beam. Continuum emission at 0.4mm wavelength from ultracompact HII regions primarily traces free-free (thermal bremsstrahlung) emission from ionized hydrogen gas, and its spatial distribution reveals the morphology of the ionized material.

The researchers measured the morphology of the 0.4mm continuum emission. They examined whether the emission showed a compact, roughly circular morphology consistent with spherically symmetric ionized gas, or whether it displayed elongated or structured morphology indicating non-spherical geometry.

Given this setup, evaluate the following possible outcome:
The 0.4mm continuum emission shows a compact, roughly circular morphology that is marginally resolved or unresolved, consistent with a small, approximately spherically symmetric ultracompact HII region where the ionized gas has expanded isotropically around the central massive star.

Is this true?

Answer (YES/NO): NO